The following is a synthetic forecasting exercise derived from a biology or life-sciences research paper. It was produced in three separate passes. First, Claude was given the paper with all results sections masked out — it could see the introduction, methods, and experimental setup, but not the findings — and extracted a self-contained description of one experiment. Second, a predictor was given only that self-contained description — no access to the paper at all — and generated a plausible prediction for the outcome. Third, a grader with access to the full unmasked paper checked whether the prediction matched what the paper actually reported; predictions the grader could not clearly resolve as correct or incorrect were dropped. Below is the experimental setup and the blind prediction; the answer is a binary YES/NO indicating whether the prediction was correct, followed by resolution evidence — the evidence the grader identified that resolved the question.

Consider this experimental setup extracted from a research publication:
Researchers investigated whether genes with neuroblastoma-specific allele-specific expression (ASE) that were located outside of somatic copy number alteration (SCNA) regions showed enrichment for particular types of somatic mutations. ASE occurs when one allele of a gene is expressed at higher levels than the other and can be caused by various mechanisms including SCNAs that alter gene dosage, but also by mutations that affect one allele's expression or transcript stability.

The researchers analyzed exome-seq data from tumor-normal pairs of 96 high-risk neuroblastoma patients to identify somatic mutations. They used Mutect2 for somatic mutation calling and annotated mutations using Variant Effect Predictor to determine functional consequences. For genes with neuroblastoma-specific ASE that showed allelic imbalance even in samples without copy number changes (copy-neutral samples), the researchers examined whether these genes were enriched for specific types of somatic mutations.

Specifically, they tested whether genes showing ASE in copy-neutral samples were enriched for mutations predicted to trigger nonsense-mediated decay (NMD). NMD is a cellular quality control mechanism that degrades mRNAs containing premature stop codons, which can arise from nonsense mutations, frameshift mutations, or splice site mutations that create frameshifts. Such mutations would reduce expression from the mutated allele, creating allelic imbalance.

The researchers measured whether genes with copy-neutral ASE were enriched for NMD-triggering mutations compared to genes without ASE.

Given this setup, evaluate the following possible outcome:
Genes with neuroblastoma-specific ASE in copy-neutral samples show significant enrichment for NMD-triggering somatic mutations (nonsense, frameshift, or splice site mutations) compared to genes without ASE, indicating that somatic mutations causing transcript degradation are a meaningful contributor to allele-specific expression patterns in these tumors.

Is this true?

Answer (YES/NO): YES